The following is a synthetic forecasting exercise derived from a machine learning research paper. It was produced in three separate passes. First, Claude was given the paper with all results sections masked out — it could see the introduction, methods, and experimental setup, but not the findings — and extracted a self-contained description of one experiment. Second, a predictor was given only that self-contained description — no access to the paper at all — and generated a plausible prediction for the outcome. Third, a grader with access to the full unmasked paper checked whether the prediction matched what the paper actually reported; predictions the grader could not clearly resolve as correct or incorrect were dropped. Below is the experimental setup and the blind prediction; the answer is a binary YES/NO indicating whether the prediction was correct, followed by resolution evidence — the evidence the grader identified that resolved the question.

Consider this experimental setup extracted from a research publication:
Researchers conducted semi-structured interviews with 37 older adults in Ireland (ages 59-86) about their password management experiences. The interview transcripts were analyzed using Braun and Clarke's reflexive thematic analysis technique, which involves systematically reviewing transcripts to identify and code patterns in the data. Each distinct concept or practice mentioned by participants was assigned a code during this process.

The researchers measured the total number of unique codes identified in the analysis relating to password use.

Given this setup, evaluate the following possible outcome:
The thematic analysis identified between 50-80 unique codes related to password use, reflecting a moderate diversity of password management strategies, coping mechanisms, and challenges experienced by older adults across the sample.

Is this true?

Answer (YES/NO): NO